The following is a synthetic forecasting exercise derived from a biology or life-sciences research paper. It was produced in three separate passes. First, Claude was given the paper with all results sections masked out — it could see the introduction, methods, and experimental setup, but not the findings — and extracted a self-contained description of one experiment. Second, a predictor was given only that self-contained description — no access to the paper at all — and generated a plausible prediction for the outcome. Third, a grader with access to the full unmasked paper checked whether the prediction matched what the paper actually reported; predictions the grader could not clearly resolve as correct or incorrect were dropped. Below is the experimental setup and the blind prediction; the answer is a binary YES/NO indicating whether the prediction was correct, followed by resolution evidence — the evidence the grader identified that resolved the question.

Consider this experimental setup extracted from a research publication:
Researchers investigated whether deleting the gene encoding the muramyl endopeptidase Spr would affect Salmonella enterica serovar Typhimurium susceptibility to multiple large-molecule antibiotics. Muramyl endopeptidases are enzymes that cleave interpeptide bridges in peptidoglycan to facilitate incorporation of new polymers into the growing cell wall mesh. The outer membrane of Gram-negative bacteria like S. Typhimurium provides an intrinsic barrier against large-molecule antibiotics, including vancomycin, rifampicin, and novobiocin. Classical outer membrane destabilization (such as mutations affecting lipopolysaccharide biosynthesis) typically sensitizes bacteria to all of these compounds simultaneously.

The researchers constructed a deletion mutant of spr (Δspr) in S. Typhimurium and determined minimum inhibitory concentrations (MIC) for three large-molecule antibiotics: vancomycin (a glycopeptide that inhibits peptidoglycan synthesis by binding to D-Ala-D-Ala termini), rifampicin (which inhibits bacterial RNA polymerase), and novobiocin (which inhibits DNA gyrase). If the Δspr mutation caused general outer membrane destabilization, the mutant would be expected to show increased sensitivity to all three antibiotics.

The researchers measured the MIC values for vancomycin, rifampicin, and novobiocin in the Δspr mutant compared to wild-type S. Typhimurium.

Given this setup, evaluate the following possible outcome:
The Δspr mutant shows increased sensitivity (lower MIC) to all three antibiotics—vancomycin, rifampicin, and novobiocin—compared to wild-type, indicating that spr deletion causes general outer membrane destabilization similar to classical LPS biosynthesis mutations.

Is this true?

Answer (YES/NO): NO